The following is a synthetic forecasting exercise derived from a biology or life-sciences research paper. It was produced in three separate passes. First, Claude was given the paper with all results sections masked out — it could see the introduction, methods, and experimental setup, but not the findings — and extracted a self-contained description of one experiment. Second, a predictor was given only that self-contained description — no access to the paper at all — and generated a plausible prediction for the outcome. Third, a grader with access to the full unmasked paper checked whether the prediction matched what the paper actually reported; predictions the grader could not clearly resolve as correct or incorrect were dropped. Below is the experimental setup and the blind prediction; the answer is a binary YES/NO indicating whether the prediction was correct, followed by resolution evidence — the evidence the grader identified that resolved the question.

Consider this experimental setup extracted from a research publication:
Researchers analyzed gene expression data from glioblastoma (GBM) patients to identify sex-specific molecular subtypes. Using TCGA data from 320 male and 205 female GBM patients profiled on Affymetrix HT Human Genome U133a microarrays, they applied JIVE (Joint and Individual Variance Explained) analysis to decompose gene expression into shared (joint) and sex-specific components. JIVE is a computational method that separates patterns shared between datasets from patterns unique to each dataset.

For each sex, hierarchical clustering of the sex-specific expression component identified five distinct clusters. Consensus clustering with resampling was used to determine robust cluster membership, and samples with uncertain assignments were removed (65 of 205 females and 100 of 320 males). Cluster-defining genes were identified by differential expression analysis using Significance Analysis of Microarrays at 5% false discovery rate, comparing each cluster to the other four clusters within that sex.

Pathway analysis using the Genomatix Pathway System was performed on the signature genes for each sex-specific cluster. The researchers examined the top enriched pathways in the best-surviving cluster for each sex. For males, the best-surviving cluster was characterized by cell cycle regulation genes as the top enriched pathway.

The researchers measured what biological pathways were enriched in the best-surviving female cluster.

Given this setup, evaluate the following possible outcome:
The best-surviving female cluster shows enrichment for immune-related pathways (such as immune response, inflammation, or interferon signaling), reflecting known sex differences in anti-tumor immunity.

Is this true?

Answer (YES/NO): NO